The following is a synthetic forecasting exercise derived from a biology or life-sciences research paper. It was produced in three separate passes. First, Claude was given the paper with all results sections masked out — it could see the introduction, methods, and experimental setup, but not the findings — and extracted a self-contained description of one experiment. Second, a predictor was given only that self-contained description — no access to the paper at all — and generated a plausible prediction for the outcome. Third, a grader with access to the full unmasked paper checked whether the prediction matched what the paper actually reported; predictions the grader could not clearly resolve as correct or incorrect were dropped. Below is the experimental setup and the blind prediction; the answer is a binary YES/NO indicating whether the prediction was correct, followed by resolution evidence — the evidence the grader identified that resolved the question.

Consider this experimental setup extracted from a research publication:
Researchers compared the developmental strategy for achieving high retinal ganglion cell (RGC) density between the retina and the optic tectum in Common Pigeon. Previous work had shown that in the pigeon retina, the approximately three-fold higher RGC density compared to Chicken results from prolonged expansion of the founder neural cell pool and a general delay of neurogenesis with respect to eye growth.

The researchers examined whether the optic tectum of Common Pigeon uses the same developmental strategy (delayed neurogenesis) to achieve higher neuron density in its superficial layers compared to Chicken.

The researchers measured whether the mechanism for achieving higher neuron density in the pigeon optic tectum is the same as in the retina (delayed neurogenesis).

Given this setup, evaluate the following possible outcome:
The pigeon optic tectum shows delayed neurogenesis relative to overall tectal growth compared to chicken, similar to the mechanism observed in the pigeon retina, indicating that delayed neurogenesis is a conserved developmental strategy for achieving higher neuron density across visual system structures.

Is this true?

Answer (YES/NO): NO